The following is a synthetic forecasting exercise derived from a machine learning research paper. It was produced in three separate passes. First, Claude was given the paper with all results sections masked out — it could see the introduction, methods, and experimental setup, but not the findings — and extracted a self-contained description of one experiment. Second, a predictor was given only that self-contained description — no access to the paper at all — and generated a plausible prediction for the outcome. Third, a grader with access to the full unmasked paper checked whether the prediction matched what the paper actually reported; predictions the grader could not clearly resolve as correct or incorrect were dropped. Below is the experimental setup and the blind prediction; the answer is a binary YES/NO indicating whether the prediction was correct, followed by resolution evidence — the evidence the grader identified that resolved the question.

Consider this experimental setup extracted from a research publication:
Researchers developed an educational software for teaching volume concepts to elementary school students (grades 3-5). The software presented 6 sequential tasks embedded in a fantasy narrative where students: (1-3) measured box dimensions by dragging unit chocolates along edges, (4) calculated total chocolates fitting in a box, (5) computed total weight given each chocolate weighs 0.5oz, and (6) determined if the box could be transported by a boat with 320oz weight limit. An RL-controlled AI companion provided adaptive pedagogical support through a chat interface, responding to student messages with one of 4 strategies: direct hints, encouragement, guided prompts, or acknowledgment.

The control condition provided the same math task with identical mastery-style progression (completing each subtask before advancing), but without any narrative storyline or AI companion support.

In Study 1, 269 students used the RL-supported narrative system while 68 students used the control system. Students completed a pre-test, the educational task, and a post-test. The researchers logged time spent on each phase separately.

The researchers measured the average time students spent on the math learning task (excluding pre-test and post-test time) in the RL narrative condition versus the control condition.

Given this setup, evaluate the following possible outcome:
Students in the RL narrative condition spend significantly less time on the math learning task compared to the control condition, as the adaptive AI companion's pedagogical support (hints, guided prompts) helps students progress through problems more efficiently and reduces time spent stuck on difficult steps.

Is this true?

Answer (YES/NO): NO